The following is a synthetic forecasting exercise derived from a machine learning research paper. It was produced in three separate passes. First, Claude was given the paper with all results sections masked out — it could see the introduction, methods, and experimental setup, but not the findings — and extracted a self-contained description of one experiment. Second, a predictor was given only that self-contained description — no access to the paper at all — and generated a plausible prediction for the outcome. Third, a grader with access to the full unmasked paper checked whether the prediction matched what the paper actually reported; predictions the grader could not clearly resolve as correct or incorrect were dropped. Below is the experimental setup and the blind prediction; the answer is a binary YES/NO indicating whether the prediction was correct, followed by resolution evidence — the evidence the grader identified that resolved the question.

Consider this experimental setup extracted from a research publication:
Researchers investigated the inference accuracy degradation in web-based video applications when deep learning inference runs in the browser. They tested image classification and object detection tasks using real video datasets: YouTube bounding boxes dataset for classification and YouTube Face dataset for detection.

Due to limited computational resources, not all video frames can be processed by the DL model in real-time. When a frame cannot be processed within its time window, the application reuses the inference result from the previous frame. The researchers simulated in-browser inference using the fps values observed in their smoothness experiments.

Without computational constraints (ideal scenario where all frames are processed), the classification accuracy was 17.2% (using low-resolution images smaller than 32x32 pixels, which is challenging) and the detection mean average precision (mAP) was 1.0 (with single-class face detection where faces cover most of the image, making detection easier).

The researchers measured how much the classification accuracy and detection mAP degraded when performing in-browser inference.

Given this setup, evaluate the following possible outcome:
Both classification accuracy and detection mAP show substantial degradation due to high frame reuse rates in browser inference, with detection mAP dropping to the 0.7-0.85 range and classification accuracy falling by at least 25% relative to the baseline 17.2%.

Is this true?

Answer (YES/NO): NO